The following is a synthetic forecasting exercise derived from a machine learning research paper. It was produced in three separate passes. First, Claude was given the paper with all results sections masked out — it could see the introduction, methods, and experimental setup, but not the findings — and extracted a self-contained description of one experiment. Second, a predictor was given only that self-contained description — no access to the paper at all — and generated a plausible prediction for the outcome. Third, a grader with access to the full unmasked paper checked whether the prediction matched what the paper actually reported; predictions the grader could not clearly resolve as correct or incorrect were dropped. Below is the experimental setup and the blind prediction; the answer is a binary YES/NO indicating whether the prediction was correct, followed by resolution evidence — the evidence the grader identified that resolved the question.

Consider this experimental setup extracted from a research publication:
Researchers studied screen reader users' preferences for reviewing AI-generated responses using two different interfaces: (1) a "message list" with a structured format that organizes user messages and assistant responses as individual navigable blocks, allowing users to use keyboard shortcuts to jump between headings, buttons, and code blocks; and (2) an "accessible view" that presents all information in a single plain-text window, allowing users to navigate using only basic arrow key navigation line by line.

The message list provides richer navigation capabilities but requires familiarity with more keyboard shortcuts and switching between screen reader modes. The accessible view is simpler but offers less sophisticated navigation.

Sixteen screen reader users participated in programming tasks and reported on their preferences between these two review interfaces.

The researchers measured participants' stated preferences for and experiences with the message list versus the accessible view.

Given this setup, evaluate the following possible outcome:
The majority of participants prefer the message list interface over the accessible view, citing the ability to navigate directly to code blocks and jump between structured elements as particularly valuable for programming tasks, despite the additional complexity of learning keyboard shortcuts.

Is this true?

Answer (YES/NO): NO